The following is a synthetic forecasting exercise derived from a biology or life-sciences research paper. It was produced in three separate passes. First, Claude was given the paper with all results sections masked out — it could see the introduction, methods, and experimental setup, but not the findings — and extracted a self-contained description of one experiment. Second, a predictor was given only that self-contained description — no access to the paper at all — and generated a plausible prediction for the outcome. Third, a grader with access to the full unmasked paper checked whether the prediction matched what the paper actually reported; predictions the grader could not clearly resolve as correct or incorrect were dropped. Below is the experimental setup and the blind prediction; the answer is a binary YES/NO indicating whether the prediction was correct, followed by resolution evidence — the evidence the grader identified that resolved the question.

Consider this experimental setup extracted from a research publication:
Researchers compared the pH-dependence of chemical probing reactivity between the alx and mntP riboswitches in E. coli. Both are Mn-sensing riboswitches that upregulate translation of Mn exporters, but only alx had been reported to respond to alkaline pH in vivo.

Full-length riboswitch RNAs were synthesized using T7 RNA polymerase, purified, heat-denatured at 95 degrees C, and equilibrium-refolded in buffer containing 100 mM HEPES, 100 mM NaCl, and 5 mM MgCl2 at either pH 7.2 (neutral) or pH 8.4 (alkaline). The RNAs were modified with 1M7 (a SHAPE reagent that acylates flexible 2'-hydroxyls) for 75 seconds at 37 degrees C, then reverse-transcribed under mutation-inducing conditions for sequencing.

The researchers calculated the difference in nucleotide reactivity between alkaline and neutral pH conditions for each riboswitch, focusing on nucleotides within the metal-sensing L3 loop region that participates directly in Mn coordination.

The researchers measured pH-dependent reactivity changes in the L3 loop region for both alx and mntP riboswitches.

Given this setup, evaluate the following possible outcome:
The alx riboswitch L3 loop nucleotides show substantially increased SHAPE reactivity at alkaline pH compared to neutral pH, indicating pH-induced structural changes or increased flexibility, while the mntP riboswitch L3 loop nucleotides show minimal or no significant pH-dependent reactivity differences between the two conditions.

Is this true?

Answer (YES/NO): NO